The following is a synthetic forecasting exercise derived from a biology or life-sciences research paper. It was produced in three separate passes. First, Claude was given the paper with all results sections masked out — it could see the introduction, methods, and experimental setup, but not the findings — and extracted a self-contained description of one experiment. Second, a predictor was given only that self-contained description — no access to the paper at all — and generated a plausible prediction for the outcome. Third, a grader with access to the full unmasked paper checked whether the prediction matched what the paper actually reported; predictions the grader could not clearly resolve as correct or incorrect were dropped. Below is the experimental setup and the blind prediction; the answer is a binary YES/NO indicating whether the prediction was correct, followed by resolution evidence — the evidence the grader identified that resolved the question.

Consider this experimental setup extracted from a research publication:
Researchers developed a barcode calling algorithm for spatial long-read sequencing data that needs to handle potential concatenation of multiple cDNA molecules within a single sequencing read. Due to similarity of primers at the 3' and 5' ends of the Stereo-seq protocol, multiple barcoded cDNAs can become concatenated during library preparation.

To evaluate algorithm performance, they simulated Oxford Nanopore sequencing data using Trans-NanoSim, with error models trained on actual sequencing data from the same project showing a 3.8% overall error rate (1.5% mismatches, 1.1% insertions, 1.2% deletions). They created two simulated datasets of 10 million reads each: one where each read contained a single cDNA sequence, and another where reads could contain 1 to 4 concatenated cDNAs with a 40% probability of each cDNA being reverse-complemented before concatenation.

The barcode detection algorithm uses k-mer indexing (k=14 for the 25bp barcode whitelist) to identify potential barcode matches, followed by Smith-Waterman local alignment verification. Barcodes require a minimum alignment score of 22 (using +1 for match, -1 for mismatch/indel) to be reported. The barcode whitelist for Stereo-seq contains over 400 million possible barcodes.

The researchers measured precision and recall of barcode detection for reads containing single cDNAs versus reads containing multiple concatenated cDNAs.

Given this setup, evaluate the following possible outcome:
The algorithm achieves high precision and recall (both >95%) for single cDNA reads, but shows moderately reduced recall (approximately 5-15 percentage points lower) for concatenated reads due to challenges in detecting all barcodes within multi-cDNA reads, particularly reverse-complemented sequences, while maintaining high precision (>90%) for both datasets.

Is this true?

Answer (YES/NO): NO